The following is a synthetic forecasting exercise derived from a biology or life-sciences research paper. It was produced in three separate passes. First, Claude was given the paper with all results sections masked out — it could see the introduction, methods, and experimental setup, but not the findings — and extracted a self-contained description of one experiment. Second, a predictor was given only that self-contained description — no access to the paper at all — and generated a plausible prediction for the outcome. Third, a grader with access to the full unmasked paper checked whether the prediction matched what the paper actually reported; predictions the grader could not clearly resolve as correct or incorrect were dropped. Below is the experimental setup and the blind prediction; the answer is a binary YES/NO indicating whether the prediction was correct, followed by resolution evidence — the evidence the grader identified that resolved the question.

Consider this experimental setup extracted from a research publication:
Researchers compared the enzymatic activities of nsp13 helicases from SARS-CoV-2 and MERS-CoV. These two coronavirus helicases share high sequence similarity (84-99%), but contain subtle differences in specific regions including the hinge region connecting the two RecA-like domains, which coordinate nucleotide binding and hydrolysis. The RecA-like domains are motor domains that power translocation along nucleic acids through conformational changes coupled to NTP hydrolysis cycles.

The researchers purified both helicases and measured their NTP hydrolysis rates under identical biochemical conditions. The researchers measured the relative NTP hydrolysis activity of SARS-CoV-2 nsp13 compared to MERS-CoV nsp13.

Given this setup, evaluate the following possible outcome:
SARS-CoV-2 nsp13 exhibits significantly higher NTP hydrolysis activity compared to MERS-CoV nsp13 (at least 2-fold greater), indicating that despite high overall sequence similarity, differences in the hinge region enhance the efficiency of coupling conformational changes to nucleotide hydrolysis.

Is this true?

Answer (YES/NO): YES